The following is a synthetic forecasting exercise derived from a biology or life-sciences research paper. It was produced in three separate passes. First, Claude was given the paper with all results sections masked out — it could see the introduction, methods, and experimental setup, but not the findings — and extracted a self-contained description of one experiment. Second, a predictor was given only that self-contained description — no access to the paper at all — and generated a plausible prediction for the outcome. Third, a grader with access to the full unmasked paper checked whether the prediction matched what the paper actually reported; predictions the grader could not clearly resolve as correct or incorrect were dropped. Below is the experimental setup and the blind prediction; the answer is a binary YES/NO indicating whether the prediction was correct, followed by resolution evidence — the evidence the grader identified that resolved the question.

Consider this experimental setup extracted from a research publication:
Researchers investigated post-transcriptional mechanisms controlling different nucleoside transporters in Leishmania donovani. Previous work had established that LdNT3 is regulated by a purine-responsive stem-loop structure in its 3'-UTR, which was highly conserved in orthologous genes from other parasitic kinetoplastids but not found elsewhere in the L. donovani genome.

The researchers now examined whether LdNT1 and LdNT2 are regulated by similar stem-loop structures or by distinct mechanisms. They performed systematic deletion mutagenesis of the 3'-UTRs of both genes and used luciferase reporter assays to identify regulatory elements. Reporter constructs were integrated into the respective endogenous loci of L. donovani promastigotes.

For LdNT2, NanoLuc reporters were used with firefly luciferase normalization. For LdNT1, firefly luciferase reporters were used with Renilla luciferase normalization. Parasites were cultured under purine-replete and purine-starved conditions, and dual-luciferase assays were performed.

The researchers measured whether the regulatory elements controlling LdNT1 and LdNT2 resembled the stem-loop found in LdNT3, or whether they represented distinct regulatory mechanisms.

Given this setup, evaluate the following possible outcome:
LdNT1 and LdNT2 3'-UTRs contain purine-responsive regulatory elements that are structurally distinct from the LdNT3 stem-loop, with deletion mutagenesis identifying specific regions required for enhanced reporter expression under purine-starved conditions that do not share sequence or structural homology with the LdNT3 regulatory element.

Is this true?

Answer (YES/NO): YES